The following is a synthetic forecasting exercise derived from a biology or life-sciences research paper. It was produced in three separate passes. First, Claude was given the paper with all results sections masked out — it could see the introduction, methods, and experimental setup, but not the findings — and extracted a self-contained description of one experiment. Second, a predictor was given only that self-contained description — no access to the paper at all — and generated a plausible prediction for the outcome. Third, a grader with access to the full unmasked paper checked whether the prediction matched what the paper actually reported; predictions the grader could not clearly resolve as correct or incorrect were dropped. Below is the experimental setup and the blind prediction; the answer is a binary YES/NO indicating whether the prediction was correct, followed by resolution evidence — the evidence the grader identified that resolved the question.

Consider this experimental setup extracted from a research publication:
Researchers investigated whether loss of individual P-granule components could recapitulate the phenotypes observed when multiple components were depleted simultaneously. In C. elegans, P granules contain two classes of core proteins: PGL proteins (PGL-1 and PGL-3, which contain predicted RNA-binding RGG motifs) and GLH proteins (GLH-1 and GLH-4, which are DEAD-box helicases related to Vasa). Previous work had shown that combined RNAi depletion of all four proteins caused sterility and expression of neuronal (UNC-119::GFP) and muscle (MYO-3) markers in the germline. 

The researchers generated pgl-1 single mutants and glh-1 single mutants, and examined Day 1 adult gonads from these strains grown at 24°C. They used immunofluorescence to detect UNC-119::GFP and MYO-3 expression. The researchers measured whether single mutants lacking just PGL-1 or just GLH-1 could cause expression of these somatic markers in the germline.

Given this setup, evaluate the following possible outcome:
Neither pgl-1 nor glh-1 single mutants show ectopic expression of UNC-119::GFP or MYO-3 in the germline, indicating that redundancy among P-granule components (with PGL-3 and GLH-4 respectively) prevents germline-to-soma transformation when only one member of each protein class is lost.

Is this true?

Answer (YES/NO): NO